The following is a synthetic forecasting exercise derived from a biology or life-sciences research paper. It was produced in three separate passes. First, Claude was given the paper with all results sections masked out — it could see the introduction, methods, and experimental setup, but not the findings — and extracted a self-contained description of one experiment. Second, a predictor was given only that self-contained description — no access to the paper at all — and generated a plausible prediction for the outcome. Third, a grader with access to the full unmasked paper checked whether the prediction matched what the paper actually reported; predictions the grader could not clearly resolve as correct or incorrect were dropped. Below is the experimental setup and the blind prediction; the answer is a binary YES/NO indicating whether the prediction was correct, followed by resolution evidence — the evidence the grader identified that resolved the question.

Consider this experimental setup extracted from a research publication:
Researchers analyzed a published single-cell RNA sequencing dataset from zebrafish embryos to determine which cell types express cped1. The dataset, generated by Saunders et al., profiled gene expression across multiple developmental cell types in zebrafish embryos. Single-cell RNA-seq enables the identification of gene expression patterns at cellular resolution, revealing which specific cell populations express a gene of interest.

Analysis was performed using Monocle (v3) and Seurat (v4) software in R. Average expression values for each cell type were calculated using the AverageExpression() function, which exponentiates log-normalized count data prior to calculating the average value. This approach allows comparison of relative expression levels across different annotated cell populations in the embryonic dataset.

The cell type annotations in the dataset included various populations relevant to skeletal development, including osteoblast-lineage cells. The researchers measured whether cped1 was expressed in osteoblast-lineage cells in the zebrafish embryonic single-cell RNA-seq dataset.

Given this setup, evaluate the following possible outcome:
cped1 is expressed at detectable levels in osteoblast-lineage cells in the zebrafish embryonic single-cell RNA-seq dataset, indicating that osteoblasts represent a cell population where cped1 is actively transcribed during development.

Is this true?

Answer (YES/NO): YES